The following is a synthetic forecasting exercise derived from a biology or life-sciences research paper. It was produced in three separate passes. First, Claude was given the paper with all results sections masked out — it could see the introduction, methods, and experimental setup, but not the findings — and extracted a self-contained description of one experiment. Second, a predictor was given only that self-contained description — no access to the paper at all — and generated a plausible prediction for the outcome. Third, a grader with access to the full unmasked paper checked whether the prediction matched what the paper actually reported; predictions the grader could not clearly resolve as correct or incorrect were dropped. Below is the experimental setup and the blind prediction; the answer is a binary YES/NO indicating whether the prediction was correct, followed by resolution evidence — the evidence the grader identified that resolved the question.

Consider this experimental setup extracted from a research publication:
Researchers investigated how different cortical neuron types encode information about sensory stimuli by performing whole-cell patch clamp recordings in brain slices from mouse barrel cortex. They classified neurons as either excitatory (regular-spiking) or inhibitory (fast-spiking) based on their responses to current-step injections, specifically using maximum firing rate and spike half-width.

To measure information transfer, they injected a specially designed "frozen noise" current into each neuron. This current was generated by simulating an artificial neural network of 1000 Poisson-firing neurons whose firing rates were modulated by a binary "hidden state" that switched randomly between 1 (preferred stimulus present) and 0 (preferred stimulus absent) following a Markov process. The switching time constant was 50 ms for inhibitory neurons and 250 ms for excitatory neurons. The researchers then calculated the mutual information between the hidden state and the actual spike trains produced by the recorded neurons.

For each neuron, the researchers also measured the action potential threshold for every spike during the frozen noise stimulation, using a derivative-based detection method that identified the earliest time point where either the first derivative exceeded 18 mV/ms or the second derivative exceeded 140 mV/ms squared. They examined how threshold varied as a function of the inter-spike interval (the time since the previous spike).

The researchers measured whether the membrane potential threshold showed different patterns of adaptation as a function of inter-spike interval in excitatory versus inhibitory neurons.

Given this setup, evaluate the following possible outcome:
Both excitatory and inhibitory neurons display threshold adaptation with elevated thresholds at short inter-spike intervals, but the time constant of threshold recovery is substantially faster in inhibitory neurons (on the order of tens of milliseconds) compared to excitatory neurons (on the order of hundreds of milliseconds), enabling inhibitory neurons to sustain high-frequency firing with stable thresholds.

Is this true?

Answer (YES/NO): NO